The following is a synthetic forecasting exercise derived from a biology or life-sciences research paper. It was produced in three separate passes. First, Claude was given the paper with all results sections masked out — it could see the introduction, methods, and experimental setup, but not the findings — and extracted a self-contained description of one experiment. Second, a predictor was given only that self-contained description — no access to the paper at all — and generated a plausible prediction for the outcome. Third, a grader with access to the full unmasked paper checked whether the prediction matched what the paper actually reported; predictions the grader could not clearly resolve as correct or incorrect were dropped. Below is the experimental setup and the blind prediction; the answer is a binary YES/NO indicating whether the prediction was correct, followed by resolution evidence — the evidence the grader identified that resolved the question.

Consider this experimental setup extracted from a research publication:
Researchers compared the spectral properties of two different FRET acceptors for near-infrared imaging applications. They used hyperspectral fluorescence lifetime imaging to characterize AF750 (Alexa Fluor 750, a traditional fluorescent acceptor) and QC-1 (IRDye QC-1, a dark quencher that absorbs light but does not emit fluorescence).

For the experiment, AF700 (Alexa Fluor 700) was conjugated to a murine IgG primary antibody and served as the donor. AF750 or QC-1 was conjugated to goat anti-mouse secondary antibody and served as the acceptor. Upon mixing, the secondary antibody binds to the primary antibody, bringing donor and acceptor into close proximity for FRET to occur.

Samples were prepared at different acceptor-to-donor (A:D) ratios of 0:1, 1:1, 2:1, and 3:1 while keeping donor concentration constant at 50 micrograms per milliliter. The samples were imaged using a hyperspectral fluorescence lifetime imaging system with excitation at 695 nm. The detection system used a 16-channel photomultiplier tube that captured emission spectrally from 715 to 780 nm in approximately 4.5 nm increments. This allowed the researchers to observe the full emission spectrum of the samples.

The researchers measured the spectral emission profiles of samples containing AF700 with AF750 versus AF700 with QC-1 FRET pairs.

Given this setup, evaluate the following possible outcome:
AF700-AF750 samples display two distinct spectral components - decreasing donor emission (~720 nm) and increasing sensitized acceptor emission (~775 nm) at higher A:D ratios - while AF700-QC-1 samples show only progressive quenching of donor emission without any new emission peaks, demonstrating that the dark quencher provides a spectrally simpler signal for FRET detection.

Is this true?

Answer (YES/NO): NO